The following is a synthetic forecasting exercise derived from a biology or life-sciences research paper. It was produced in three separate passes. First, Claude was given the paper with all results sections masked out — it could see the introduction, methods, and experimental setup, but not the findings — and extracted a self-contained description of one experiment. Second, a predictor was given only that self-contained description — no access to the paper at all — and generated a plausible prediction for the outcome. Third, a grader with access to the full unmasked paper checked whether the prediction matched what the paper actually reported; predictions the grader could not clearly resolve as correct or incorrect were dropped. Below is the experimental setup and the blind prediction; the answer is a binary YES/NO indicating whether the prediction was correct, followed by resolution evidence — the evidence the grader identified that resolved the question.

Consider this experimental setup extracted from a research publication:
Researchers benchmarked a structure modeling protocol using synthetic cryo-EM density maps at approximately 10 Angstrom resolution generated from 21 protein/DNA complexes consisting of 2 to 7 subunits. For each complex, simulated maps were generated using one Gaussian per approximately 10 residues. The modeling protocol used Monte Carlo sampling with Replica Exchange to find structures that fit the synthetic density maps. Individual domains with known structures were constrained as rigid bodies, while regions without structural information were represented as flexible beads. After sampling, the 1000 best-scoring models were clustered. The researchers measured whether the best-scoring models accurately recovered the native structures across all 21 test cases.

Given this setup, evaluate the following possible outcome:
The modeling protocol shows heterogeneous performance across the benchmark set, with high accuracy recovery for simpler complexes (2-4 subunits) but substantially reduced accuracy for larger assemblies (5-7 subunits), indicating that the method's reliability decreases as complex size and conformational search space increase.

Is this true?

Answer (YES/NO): NO